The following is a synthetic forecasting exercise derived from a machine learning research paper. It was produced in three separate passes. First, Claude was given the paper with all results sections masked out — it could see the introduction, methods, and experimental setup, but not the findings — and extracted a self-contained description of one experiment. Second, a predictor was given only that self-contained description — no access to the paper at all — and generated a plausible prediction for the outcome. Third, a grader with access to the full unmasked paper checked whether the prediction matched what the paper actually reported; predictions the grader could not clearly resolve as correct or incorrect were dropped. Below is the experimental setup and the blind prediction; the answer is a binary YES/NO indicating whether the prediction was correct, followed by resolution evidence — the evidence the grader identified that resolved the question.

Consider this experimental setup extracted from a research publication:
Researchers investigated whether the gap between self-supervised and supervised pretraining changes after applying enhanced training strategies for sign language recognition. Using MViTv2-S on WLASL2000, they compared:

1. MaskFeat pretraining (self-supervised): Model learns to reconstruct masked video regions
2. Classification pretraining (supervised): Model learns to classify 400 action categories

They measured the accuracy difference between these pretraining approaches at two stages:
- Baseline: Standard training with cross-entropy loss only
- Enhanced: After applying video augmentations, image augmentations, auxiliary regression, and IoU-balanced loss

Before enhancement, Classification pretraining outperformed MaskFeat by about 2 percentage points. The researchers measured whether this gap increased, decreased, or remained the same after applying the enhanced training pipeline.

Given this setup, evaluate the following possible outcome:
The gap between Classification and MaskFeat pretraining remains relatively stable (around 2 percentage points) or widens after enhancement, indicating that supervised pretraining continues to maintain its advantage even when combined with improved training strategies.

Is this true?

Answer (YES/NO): NO